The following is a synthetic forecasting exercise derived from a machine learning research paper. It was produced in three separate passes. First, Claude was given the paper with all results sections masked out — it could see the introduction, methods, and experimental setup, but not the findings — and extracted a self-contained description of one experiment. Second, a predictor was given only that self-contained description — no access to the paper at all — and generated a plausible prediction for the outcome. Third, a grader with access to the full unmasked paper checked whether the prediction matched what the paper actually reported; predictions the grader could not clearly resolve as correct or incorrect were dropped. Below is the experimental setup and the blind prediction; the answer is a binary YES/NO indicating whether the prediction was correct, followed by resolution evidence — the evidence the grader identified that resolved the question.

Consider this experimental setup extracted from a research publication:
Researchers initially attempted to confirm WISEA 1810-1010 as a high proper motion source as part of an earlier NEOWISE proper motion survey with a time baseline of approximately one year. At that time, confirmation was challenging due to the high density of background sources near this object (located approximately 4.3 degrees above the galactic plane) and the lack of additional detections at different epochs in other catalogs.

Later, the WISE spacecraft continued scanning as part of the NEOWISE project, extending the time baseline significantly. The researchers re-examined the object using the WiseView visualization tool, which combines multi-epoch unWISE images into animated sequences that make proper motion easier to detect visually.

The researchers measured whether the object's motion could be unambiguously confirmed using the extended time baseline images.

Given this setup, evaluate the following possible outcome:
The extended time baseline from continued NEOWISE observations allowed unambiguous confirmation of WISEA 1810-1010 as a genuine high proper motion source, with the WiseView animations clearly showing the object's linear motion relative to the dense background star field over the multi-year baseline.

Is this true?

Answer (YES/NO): YES